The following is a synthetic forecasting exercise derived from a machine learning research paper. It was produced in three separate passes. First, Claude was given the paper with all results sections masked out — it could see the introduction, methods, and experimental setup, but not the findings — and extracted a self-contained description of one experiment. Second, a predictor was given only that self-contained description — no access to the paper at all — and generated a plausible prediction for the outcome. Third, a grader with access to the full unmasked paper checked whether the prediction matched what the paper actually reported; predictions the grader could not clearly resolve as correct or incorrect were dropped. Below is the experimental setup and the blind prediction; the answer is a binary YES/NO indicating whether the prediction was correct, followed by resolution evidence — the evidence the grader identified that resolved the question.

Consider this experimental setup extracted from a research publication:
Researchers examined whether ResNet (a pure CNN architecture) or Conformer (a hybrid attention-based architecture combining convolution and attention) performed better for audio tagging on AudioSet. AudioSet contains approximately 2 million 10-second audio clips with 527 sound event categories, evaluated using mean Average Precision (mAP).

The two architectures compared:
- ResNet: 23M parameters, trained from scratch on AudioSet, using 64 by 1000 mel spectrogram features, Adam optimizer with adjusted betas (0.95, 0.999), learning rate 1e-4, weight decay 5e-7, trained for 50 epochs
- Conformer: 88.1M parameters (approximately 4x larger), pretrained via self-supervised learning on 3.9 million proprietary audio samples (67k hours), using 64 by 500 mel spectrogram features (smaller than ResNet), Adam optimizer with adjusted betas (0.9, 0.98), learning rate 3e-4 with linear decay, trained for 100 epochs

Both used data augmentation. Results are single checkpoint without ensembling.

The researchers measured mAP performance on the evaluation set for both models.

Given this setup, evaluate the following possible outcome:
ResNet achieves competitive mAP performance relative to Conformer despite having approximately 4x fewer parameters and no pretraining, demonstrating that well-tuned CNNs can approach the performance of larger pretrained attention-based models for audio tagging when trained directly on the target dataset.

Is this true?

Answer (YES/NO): YES